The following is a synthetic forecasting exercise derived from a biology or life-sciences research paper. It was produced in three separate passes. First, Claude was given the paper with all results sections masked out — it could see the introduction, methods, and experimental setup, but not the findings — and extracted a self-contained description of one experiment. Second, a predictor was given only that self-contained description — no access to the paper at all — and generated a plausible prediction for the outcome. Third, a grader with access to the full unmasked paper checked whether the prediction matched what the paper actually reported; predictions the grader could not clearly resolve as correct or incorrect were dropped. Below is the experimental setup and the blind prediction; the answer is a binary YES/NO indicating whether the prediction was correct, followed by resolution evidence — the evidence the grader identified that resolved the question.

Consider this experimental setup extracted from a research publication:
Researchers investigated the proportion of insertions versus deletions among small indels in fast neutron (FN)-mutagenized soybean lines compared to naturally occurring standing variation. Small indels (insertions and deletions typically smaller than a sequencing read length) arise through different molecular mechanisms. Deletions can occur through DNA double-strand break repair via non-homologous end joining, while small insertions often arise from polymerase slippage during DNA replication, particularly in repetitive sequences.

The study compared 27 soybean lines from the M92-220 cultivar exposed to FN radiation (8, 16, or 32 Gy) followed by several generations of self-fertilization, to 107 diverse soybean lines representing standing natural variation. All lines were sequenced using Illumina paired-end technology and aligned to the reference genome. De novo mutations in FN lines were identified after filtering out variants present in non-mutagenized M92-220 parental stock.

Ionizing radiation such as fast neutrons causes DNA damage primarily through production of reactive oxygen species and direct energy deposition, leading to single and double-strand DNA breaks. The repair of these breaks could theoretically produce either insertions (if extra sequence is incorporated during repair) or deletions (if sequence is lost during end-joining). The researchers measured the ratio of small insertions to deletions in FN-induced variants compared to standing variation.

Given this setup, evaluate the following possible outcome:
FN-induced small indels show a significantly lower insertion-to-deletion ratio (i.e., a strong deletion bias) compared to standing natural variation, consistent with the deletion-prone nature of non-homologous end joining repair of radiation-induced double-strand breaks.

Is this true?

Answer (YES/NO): YES